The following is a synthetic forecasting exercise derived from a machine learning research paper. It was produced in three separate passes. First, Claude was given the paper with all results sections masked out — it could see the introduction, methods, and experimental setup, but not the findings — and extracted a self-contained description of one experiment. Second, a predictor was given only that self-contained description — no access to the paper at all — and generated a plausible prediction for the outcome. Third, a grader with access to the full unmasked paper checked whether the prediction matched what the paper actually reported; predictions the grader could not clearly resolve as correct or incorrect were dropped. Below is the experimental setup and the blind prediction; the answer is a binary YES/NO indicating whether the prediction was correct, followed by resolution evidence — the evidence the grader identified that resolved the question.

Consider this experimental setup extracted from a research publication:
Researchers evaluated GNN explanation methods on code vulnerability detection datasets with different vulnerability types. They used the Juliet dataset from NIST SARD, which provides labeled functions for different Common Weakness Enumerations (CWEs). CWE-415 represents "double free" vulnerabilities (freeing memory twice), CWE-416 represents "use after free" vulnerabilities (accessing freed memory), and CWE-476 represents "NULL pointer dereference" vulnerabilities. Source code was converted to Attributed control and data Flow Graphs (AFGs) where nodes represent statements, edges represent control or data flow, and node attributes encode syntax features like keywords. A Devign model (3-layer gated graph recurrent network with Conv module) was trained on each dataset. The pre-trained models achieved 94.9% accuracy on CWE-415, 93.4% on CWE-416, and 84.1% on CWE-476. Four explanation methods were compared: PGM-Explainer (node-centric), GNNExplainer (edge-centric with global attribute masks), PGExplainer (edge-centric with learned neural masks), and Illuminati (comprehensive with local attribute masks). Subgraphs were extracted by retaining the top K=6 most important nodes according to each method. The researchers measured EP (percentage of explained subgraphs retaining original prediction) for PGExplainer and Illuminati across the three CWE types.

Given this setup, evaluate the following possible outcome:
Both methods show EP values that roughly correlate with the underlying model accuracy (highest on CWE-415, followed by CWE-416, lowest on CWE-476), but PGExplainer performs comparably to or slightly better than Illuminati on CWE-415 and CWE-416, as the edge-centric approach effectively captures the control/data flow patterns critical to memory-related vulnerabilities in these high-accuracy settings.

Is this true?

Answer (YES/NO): NO